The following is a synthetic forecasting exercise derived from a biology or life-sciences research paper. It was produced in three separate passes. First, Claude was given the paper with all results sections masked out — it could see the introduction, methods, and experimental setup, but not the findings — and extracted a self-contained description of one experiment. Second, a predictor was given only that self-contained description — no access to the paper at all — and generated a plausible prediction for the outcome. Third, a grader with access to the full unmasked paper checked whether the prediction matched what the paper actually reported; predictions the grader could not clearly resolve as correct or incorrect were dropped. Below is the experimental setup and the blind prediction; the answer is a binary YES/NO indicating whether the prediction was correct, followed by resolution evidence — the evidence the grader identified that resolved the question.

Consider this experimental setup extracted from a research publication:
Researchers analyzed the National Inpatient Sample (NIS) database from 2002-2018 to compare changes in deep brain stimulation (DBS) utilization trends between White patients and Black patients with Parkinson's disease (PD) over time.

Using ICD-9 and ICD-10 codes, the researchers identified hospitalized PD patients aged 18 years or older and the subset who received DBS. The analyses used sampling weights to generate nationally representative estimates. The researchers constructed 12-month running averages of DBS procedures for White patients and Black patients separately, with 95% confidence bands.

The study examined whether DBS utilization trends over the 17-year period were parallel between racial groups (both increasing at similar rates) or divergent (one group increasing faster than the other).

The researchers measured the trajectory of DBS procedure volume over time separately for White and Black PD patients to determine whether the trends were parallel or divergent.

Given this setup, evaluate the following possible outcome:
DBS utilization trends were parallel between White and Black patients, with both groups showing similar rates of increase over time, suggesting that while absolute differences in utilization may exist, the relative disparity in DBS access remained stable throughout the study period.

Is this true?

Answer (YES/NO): YES